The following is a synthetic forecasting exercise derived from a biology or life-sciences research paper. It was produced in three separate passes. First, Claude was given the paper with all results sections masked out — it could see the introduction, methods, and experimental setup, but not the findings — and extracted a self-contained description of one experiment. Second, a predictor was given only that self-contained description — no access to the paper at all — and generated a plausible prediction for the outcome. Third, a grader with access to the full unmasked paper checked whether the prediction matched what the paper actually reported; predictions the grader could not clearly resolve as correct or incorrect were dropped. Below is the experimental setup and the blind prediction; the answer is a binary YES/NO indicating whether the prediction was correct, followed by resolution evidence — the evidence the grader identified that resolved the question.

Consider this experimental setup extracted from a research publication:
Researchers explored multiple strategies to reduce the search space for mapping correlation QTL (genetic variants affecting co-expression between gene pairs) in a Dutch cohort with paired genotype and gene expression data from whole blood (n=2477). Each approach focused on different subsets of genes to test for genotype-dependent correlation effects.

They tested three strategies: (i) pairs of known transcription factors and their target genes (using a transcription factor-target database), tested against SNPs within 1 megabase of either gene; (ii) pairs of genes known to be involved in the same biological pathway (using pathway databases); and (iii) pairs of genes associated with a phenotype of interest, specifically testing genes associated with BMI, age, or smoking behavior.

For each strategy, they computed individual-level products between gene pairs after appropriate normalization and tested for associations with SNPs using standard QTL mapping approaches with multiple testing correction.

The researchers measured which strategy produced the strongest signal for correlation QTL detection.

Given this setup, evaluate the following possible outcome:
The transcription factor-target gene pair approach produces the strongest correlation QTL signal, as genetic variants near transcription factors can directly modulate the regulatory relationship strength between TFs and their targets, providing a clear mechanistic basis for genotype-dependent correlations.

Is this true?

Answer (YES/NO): NO